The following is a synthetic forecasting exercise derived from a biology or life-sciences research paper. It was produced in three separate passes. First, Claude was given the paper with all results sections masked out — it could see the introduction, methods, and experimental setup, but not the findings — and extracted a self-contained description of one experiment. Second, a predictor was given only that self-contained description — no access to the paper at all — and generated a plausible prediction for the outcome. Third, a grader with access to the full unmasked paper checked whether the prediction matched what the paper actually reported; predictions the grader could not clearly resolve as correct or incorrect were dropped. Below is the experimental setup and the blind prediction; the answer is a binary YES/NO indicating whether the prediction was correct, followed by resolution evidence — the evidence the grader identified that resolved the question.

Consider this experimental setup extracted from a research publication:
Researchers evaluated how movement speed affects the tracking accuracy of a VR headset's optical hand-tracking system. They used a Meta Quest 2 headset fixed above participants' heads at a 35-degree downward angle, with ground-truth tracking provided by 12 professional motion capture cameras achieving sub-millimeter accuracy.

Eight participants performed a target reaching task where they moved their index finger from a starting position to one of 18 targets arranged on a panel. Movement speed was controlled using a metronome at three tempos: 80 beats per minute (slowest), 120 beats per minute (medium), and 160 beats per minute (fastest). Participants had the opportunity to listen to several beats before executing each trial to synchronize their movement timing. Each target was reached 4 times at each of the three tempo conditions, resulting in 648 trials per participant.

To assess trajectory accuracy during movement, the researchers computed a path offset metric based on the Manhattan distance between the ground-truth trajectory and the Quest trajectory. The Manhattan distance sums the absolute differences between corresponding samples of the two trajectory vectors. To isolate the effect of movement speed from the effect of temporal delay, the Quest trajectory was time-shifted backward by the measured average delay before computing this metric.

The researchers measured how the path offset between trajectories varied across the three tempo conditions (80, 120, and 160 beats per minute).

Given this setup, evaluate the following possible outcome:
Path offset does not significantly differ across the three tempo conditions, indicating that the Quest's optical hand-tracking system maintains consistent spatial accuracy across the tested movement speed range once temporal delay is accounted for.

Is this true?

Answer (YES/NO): NO